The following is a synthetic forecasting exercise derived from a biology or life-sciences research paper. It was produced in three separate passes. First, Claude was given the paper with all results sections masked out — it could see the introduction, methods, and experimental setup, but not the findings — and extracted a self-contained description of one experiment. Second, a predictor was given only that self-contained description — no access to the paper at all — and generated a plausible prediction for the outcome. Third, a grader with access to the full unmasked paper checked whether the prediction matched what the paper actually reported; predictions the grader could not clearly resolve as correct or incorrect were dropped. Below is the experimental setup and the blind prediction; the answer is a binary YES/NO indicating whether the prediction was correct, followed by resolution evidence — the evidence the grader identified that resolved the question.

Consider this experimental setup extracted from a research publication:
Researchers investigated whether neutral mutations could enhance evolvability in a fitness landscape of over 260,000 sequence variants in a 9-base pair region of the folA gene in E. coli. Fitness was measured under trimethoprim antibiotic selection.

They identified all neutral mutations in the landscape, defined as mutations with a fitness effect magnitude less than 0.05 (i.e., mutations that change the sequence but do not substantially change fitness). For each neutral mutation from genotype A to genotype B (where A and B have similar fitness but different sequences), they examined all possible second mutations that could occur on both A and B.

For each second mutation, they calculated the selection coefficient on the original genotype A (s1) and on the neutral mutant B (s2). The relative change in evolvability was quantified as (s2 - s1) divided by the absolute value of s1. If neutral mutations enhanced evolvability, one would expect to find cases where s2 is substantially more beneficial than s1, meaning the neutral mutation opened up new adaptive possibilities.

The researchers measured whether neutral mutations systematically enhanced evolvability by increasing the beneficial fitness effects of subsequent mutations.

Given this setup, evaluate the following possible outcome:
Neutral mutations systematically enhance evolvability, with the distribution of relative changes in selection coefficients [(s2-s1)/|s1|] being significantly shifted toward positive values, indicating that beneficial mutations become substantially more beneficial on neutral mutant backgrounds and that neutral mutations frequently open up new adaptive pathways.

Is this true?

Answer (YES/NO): NO